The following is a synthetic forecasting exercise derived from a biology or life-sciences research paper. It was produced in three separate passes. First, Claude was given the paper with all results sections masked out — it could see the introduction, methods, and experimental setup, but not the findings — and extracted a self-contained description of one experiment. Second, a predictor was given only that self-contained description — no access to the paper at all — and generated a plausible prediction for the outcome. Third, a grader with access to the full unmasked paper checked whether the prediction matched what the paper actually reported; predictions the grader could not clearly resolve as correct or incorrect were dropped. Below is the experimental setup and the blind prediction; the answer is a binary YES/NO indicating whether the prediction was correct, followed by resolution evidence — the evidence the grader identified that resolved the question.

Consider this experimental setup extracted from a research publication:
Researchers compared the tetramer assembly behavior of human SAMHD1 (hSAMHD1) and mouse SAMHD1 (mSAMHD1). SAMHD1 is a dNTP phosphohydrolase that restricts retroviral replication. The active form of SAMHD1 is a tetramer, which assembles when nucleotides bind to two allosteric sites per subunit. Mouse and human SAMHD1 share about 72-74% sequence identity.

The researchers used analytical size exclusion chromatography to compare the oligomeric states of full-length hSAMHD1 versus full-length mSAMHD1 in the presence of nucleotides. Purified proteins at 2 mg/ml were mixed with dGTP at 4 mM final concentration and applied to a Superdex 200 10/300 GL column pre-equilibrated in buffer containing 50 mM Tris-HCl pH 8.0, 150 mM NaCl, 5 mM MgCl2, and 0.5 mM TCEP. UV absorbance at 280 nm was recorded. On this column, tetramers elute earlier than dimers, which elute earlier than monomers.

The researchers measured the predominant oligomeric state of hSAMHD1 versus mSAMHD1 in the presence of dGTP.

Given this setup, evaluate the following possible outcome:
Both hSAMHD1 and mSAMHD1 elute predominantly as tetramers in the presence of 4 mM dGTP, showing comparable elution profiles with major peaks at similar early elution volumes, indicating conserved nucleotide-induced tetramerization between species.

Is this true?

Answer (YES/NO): NO